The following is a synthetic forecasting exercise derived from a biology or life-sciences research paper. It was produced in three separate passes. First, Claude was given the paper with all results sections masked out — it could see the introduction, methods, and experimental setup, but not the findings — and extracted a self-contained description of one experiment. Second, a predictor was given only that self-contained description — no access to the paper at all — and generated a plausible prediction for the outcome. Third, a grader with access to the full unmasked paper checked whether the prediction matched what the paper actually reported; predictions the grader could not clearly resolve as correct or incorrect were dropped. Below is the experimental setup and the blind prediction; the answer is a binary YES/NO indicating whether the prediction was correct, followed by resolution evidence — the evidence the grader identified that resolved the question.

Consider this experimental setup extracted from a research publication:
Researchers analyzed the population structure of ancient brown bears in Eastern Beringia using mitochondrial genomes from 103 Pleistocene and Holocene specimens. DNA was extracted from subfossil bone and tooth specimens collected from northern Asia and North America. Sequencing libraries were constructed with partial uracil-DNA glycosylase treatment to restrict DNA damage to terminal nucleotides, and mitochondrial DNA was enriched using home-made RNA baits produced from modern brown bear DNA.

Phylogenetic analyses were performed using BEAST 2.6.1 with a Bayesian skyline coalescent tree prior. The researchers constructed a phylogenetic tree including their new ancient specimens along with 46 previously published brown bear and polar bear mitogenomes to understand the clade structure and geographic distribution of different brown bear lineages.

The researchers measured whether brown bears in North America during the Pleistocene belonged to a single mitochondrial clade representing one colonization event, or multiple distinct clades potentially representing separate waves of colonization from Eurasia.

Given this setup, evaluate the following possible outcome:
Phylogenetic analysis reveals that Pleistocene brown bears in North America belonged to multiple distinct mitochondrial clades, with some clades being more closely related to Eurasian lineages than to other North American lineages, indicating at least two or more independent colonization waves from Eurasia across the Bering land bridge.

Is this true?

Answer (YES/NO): YES